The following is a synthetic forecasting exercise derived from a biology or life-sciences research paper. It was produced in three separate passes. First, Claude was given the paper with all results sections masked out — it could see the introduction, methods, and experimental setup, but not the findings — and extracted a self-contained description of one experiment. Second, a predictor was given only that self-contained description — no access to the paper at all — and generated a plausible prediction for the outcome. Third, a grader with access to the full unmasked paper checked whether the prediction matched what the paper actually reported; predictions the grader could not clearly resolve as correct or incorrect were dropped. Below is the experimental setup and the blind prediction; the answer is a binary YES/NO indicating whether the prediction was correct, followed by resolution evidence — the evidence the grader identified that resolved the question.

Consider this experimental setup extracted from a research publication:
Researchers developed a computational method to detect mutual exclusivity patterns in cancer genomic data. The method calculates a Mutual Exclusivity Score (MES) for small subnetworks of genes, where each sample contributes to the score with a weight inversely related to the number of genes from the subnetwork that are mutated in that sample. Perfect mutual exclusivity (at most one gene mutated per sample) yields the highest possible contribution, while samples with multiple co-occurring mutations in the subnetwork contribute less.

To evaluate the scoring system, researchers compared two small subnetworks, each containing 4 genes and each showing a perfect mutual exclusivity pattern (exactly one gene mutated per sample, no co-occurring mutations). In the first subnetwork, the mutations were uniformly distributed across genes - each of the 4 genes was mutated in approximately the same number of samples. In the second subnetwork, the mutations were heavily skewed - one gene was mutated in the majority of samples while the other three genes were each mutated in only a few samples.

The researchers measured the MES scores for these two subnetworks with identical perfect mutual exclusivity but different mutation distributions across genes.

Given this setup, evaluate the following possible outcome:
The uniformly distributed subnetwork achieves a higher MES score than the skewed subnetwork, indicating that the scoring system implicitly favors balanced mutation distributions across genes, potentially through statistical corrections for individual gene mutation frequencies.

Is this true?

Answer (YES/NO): YES